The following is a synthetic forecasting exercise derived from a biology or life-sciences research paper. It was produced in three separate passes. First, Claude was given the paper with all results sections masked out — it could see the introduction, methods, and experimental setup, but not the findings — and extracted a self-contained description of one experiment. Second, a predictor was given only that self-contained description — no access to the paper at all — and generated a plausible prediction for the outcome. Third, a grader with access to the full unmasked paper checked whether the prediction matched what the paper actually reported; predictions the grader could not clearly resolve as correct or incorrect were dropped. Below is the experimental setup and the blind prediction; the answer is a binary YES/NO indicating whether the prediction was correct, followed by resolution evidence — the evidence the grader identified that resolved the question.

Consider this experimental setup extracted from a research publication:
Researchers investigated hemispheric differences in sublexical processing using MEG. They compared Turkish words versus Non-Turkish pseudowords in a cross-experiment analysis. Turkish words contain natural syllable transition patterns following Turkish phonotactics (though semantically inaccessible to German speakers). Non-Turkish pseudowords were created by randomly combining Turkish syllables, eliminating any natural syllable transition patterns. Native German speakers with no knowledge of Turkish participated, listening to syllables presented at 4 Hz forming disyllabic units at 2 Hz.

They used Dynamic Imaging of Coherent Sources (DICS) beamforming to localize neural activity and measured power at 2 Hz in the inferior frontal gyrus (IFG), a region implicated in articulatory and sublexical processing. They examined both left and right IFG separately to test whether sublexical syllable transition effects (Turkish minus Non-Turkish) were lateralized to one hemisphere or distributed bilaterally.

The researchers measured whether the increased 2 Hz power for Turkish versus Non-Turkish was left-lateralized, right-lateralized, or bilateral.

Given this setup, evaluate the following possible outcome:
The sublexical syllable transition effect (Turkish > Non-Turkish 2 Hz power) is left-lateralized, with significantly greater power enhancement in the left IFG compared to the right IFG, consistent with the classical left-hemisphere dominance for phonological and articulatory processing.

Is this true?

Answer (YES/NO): NO